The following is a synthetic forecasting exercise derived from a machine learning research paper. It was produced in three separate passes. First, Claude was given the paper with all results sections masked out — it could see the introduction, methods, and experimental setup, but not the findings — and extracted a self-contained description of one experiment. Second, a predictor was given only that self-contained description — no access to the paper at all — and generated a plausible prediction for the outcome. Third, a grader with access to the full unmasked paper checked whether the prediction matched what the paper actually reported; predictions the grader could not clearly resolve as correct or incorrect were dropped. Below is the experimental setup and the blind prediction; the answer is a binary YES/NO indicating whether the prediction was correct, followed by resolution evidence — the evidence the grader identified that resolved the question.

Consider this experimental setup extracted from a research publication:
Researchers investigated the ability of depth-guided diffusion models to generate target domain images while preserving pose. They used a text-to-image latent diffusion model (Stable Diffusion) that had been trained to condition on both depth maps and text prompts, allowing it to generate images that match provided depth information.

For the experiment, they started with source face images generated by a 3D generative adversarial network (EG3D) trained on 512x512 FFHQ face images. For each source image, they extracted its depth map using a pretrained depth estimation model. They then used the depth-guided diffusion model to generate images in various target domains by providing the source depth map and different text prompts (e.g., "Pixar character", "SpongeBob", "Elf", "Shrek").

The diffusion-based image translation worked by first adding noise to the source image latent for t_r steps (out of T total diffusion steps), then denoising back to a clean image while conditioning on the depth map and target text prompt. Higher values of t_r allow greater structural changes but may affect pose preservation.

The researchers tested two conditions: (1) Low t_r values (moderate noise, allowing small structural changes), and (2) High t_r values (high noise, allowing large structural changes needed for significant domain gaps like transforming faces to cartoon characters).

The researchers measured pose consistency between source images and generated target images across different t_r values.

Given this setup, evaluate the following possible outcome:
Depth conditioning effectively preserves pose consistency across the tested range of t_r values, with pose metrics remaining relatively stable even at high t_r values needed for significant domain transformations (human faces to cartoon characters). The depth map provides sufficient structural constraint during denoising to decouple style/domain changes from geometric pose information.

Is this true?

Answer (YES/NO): NO